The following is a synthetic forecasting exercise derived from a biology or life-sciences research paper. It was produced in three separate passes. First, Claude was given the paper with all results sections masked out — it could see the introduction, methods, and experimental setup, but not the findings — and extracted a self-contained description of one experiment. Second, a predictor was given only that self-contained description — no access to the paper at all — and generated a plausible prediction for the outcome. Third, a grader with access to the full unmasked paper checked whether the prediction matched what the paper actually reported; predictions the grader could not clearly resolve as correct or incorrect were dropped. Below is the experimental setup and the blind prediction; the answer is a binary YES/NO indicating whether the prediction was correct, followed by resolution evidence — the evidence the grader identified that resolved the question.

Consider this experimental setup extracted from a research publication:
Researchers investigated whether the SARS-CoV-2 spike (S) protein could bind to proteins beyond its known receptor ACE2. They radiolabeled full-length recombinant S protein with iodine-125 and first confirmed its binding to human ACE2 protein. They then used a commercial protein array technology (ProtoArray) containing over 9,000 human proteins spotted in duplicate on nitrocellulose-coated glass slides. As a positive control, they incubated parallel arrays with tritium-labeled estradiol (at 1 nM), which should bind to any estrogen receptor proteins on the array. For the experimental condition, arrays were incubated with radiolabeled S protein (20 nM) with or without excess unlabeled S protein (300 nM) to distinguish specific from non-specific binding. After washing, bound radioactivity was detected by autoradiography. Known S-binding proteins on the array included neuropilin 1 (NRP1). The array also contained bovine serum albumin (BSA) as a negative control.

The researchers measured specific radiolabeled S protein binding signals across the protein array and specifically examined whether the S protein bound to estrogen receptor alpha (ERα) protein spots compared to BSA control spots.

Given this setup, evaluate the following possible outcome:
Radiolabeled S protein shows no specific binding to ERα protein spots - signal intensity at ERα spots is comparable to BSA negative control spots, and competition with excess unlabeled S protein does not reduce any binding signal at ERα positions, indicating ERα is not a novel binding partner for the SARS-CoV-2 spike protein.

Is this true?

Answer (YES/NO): NO